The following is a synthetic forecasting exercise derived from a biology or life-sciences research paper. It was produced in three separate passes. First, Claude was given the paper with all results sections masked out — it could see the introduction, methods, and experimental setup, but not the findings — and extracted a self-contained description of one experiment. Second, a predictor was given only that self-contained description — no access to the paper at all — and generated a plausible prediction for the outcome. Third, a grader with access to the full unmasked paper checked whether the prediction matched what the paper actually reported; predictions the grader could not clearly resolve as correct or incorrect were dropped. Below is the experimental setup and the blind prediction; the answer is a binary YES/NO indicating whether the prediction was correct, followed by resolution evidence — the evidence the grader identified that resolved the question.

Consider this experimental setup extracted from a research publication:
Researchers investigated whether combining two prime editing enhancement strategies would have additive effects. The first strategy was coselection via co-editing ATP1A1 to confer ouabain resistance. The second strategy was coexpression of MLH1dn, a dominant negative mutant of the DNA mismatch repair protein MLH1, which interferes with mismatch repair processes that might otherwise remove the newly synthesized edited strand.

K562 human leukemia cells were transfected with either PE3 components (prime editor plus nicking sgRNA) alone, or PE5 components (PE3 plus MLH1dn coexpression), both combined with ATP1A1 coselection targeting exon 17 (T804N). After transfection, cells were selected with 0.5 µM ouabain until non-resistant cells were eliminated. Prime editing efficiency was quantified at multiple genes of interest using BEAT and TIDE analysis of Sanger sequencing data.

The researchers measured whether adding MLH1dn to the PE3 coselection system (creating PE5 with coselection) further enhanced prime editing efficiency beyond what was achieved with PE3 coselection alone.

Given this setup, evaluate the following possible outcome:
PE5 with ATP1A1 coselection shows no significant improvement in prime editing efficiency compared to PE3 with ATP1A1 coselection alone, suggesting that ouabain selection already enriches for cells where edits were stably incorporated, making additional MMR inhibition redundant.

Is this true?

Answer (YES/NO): YES